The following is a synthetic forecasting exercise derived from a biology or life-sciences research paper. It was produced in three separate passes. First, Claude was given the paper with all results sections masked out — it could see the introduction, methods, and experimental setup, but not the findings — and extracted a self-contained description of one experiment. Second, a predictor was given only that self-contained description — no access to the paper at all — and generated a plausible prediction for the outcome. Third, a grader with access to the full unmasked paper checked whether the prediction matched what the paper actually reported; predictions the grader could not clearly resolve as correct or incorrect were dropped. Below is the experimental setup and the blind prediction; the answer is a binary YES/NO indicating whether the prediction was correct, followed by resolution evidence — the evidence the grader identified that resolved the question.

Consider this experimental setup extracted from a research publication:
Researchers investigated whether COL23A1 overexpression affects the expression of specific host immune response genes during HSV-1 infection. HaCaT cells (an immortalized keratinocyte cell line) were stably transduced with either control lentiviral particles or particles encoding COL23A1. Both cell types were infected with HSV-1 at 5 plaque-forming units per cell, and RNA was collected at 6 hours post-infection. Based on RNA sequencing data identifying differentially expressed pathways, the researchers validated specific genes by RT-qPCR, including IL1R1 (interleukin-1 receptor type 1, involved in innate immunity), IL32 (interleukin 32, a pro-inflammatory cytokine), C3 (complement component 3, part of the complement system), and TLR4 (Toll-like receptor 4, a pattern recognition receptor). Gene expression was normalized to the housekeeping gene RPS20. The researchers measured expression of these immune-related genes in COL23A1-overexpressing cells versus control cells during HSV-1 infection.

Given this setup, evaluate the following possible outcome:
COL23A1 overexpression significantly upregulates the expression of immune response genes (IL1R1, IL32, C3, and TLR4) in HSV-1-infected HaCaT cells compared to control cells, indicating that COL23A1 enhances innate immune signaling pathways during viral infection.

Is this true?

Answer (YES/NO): NO